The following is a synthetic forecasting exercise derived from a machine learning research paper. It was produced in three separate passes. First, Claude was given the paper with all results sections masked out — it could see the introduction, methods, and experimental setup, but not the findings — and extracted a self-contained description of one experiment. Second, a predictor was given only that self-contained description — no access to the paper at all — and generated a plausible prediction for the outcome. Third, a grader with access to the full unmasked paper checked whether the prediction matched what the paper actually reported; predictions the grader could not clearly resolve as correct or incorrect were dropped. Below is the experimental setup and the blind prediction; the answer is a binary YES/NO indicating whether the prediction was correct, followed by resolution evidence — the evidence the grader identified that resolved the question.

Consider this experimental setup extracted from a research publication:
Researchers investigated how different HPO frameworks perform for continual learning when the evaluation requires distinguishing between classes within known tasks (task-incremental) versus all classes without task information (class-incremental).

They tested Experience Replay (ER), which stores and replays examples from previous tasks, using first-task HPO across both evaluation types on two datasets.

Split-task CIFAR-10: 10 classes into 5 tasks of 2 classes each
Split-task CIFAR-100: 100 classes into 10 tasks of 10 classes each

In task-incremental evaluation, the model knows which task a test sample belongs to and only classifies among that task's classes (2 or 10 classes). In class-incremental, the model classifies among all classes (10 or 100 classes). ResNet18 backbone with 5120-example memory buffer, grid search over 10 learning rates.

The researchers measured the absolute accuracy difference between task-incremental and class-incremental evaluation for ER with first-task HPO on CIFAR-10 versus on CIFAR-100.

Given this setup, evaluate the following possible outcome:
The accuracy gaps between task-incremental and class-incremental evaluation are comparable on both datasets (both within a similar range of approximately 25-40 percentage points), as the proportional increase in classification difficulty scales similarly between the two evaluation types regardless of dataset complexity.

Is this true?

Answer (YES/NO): NO